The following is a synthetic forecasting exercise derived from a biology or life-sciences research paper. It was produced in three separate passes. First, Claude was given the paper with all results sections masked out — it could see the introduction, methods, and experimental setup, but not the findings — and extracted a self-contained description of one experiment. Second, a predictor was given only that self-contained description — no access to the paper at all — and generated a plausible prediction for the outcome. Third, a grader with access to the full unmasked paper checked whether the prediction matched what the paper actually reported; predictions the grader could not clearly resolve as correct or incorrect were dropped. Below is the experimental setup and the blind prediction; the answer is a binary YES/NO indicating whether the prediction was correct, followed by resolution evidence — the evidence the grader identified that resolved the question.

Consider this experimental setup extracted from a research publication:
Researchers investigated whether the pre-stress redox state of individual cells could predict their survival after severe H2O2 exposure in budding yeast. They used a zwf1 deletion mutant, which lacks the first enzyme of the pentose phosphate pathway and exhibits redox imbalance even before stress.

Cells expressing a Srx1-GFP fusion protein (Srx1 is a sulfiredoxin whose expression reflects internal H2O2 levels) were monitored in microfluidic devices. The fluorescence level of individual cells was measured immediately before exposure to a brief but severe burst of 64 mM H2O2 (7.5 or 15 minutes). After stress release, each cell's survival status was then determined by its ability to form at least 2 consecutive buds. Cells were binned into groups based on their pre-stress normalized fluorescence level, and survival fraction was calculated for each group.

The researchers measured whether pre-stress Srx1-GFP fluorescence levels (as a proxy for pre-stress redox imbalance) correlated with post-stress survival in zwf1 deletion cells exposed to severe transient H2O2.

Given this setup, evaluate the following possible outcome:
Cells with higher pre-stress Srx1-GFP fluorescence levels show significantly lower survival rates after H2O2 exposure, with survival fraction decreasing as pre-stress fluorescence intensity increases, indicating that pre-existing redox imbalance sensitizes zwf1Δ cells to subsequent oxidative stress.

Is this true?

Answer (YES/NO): NO